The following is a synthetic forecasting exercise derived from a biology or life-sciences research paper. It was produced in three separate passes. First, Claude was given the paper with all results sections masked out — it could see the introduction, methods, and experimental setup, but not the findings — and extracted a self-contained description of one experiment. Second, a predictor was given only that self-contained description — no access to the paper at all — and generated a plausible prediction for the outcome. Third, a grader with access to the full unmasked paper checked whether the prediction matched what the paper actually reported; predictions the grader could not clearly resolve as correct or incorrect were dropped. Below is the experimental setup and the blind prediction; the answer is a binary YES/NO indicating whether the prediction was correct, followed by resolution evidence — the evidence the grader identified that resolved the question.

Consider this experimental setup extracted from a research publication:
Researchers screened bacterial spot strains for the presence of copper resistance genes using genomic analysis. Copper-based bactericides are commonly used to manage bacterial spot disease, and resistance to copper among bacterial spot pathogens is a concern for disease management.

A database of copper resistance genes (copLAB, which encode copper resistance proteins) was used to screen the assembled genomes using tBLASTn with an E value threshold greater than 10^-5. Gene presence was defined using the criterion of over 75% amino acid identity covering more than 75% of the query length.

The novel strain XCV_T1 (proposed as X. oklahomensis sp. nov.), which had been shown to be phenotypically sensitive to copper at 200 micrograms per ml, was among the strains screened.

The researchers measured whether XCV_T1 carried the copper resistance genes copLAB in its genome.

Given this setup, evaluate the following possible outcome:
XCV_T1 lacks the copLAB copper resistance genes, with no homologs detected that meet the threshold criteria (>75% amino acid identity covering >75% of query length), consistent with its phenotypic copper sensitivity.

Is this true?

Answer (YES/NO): YES